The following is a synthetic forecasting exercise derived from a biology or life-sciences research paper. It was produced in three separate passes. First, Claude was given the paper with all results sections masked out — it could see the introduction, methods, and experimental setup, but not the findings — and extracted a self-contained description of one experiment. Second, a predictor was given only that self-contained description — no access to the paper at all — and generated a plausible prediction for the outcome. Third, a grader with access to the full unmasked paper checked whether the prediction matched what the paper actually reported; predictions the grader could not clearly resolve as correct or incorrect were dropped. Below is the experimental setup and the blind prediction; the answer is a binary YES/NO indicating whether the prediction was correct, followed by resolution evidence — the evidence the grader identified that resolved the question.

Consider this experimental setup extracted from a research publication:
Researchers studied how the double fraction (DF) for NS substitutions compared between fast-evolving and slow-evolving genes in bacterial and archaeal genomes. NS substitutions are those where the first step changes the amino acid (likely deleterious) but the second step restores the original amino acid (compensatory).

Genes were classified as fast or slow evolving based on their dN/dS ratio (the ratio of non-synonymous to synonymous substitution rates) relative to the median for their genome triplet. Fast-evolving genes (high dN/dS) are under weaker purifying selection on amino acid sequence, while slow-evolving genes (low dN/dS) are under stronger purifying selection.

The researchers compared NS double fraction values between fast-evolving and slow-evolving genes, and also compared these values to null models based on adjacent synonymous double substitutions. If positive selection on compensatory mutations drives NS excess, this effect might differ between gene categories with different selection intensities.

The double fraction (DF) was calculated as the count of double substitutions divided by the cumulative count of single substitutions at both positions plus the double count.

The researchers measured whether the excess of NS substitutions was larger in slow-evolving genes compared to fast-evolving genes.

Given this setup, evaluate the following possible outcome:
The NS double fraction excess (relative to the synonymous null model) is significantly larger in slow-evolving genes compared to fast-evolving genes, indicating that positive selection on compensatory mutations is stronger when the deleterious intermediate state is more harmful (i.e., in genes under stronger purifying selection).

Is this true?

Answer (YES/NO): YES